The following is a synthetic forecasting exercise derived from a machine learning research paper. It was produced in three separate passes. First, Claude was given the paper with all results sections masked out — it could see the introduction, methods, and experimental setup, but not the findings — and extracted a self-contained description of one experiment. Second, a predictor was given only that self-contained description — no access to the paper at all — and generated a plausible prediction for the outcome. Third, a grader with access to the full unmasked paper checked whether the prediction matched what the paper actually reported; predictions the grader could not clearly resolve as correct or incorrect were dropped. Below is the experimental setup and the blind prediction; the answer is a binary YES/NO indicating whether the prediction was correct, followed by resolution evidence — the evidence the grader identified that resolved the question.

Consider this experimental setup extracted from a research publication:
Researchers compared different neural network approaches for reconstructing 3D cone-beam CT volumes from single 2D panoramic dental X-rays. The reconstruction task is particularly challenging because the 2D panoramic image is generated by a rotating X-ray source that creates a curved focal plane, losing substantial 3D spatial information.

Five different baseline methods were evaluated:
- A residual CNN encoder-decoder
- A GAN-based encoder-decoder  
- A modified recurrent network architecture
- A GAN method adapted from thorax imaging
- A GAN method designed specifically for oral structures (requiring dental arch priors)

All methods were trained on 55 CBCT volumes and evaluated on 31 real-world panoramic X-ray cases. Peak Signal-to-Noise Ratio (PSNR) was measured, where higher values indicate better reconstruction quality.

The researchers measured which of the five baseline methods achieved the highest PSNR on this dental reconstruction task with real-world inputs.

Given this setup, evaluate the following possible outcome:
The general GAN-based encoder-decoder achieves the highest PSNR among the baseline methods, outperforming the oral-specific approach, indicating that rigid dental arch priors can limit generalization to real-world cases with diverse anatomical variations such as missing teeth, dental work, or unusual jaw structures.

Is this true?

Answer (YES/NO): NO